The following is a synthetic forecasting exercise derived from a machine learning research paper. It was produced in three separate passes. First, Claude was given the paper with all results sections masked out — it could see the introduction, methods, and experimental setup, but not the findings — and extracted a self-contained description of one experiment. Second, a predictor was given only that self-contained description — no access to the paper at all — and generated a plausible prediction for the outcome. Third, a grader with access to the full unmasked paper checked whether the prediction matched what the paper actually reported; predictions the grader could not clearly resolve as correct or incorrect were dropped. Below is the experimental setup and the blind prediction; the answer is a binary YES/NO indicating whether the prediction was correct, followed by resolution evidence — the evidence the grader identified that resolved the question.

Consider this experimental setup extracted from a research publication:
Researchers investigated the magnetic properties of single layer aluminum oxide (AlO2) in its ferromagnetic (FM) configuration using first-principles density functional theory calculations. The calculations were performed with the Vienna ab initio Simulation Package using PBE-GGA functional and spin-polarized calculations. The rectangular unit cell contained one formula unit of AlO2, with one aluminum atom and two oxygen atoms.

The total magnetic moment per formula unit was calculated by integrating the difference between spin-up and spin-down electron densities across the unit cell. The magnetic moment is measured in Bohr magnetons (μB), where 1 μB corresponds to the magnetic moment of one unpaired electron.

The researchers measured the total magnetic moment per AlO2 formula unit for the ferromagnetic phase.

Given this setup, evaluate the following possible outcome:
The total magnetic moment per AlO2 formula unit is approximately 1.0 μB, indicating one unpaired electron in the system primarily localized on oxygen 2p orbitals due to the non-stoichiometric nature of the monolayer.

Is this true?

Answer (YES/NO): YES